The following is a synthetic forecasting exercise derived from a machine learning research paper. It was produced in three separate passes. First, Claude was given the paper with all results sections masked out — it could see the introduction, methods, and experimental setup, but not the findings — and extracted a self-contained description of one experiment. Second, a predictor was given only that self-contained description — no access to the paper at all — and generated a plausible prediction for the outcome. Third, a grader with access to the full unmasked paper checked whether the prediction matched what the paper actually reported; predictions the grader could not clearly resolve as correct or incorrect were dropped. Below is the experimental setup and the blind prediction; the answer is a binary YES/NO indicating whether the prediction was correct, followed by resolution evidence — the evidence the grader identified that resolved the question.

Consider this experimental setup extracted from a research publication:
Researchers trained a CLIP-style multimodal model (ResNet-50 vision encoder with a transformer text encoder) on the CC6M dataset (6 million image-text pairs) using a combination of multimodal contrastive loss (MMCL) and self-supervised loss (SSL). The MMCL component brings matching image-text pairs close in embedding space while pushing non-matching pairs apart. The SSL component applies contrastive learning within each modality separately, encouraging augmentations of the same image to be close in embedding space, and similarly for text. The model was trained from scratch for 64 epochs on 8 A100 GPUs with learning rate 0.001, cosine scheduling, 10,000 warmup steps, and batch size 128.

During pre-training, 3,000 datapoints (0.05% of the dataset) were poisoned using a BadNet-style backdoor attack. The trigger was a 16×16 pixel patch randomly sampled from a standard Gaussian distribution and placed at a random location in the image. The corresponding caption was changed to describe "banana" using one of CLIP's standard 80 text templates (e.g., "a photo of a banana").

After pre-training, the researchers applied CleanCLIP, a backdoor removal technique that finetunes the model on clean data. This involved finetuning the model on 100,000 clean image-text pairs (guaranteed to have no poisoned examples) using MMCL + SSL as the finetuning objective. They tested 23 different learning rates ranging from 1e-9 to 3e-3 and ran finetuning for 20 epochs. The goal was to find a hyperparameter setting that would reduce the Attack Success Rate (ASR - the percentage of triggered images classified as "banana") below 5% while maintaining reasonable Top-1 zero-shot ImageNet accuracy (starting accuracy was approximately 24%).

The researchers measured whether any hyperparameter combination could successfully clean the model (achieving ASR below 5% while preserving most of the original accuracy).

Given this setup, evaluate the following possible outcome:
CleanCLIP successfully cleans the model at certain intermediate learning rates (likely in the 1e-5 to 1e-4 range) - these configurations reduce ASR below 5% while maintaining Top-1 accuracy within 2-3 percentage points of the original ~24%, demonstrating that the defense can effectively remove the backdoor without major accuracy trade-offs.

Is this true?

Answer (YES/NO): NO